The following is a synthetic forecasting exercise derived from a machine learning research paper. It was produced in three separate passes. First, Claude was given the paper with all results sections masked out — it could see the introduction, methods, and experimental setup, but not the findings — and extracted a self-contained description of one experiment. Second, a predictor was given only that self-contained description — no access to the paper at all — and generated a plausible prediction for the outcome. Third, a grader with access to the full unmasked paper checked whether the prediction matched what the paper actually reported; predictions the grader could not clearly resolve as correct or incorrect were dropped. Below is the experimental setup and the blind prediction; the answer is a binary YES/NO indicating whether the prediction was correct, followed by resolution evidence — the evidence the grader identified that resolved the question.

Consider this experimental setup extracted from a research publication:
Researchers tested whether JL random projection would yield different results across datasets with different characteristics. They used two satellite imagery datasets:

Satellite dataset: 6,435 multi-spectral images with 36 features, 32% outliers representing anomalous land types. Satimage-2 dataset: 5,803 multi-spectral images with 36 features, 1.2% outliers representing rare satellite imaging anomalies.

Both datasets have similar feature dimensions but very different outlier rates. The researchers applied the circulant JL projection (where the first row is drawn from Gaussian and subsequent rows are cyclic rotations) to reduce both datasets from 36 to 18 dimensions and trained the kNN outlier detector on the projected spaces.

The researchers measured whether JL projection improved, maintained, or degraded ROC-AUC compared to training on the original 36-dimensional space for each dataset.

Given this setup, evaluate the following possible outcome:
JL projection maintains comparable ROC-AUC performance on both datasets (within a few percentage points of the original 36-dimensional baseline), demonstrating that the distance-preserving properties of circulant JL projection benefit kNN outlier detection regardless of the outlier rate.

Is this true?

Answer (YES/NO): YES